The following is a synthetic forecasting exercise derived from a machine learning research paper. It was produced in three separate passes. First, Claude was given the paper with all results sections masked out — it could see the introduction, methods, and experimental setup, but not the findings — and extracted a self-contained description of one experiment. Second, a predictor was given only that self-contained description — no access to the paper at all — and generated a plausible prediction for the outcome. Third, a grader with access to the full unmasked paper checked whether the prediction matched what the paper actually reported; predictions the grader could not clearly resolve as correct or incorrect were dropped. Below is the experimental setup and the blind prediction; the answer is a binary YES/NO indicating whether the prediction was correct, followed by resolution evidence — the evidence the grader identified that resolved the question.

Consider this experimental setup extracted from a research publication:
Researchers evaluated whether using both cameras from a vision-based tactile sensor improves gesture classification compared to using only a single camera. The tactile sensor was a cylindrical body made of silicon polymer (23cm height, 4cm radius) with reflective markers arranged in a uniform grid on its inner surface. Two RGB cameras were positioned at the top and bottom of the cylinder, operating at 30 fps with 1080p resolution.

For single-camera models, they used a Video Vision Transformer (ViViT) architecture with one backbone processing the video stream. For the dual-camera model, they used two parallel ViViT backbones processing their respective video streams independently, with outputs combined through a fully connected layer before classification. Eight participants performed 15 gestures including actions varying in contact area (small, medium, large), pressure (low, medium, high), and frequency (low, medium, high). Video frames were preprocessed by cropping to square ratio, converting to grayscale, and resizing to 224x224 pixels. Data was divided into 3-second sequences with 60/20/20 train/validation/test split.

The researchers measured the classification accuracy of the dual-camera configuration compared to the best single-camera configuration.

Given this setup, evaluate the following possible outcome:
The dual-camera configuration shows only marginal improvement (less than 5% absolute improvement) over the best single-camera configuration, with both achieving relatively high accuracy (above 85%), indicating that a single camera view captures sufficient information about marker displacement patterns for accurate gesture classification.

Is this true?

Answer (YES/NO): YES